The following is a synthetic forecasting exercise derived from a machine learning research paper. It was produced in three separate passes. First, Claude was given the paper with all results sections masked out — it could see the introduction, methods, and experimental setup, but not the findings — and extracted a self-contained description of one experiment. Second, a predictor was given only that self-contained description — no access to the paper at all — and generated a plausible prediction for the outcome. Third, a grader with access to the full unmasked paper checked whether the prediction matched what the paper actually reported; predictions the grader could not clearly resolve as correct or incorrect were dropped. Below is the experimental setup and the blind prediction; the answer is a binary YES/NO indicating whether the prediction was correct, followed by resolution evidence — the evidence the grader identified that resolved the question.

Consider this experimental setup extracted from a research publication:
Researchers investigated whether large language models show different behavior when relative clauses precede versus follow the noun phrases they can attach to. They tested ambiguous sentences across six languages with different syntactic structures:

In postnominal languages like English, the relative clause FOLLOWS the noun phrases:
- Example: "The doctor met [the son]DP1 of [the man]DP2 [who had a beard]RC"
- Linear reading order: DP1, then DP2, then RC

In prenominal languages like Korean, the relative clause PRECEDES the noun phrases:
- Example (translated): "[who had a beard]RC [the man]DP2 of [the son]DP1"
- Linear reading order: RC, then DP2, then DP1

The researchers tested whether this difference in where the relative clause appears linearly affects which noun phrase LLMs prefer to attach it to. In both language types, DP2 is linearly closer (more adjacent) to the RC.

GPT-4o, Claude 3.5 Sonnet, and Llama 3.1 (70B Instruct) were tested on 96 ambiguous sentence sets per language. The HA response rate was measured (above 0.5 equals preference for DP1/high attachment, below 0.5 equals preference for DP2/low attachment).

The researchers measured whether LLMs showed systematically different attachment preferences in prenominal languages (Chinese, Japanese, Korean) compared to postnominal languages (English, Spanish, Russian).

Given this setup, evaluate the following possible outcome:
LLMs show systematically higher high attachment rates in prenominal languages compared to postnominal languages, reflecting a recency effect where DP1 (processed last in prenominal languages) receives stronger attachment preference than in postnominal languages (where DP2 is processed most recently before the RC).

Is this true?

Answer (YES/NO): NO